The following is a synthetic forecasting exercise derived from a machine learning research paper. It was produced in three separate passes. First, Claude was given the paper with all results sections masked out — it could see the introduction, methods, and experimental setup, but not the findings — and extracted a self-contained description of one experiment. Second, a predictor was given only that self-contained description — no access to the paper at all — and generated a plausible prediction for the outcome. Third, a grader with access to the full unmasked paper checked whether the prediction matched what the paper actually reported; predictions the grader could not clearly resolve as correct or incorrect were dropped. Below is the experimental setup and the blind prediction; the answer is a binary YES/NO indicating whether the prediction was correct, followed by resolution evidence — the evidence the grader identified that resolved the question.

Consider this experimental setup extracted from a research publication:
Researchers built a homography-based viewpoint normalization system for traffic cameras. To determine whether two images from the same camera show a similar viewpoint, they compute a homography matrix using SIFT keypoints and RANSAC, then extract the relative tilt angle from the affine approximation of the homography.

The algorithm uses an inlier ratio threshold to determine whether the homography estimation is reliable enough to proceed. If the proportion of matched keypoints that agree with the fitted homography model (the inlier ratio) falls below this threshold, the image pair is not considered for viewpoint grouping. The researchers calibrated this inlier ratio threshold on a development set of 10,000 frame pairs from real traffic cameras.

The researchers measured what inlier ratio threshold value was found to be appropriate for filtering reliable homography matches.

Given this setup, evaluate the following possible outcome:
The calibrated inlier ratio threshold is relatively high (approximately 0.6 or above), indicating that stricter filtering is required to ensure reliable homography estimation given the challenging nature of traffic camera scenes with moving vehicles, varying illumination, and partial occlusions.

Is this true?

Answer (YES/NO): NO